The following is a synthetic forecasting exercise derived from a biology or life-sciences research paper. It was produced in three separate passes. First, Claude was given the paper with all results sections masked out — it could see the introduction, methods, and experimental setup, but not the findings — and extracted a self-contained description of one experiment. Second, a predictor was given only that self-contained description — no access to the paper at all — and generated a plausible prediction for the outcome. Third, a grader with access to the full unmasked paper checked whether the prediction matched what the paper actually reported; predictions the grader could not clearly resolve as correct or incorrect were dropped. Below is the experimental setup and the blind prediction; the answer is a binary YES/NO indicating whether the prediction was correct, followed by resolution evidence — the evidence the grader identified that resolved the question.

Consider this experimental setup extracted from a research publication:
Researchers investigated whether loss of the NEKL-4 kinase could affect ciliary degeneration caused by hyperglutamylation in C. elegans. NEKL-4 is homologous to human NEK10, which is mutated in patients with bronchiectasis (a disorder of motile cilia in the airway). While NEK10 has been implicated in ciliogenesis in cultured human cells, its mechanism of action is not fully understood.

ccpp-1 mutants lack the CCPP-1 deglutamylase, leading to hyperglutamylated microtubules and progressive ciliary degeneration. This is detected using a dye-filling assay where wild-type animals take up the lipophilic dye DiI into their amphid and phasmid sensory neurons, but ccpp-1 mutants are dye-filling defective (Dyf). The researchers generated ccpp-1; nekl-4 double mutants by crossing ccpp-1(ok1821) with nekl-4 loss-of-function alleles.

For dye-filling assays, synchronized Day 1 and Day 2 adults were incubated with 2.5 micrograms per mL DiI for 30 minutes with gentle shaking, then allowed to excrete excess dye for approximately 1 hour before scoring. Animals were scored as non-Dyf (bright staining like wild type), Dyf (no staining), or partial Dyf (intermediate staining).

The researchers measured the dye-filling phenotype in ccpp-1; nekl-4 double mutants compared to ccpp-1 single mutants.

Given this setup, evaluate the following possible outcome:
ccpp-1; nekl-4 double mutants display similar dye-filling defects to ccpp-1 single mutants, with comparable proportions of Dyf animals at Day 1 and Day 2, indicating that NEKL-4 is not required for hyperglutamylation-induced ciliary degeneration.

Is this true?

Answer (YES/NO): NO